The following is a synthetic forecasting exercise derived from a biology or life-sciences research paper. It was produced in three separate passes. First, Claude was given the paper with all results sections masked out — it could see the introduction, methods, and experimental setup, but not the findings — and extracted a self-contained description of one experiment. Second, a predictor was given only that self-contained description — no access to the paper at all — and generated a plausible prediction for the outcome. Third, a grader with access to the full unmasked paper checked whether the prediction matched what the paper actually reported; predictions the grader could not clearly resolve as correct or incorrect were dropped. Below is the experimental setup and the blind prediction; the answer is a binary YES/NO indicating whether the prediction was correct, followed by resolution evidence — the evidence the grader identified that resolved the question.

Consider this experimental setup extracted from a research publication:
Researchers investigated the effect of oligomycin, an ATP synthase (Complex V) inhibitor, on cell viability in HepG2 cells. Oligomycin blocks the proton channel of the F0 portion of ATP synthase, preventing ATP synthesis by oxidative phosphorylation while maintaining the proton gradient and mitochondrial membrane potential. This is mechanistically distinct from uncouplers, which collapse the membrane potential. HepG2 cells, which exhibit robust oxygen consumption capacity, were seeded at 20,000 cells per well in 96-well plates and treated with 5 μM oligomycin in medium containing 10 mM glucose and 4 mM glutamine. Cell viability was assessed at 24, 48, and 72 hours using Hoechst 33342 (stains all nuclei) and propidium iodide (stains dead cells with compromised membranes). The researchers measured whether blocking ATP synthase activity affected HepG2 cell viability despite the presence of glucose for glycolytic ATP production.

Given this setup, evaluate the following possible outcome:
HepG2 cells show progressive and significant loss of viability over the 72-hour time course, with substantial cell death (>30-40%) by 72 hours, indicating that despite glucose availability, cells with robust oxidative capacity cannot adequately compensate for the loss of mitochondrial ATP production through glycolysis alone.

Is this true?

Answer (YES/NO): NO